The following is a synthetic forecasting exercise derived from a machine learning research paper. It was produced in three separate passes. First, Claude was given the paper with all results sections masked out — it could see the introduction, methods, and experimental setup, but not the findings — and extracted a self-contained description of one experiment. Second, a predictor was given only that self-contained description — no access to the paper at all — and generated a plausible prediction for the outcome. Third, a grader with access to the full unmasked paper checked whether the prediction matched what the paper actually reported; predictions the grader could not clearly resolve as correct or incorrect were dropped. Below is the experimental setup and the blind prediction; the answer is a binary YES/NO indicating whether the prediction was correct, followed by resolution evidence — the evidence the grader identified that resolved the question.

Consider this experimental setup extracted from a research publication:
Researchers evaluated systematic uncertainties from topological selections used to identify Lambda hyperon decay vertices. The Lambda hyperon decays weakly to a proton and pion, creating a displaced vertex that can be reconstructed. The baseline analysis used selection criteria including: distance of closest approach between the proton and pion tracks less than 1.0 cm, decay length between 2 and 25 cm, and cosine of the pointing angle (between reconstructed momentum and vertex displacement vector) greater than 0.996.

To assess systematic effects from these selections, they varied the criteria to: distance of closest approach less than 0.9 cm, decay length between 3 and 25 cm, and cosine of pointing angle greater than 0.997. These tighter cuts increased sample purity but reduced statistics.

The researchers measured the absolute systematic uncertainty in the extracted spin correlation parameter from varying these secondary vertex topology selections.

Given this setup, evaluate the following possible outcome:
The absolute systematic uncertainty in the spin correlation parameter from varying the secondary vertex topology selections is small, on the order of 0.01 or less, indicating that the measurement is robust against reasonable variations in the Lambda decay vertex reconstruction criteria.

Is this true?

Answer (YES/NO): NO